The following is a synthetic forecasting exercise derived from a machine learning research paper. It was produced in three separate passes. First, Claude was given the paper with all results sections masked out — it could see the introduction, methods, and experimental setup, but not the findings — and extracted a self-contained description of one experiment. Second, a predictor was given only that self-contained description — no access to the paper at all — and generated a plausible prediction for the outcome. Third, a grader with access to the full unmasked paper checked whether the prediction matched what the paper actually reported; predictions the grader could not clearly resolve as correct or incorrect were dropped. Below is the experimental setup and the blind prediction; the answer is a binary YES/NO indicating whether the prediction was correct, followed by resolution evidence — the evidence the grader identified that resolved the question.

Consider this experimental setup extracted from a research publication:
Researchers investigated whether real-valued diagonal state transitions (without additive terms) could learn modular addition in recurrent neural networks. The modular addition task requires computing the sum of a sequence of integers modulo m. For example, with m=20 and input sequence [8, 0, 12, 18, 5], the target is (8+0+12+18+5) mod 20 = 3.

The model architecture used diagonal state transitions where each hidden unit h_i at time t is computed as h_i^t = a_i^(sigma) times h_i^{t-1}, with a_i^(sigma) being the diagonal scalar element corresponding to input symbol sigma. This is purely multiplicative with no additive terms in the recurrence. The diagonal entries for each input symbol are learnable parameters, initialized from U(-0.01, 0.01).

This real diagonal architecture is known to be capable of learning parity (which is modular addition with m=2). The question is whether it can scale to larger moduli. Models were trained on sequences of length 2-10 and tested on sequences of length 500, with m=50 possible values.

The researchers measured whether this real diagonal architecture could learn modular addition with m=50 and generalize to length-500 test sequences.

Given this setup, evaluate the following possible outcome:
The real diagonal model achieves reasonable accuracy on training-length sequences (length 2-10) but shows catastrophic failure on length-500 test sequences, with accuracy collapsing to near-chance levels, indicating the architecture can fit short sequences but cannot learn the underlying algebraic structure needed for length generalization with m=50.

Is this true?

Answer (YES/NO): NO